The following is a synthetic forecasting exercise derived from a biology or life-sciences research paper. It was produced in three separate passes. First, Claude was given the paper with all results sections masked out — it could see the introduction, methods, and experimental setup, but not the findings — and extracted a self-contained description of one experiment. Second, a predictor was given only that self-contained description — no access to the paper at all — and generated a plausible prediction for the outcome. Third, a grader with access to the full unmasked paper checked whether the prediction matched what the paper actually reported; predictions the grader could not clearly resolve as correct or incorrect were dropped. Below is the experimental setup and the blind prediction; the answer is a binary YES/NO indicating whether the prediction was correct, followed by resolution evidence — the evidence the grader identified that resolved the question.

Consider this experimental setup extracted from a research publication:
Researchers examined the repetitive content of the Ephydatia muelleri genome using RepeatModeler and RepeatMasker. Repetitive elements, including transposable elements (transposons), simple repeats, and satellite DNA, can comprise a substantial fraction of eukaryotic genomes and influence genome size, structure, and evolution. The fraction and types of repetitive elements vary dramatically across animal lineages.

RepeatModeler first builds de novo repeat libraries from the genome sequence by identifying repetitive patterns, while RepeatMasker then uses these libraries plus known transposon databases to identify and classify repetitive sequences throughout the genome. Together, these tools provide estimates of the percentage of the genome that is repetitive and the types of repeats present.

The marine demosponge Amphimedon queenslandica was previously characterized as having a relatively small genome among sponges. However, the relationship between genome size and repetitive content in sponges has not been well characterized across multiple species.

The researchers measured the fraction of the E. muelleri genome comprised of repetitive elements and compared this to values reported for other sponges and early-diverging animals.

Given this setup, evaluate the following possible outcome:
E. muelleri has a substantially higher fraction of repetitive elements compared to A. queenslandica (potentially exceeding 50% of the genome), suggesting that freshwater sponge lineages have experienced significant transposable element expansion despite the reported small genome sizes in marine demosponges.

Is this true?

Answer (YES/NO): NO